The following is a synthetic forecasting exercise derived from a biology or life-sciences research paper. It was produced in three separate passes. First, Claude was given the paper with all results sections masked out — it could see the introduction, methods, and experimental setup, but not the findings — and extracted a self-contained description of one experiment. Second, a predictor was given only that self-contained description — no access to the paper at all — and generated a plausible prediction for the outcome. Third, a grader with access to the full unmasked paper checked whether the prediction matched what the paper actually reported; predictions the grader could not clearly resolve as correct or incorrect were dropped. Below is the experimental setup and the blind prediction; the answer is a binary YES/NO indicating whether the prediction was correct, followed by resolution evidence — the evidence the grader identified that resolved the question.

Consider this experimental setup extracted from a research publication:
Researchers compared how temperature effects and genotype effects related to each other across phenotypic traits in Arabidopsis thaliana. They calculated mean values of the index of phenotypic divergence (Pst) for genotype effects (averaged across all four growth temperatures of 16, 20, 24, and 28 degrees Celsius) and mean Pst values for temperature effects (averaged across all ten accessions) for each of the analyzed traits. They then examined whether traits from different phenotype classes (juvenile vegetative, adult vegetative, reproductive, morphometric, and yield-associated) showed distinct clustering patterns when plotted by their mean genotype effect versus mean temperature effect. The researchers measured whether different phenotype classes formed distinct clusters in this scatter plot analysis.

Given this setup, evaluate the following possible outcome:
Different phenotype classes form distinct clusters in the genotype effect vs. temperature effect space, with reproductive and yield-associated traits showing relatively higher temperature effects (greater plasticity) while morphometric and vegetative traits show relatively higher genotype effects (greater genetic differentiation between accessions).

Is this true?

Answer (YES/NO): NO